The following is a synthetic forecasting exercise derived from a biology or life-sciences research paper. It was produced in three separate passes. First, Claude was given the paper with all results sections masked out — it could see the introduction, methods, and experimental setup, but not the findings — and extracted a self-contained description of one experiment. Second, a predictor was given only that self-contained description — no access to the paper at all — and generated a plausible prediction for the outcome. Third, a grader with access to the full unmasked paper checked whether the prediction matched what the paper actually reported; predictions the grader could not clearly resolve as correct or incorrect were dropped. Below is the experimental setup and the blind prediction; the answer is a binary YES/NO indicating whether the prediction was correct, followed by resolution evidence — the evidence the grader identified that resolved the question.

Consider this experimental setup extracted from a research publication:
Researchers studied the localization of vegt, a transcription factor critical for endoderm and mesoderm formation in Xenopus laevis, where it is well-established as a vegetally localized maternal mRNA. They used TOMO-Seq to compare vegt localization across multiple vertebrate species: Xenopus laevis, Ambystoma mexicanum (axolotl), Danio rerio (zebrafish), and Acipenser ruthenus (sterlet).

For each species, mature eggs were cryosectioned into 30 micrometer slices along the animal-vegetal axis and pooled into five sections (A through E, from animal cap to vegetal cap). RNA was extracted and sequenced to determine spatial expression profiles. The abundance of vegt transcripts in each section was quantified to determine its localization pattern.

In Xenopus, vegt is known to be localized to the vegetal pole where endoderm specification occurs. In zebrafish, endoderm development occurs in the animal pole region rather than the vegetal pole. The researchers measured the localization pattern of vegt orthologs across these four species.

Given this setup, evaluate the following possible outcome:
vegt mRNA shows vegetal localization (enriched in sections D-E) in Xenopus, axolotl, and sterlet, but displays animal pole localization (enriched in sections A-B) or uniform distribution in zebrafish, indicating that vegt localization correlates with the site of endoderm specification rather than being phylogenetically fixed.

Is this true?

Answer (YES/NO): NO